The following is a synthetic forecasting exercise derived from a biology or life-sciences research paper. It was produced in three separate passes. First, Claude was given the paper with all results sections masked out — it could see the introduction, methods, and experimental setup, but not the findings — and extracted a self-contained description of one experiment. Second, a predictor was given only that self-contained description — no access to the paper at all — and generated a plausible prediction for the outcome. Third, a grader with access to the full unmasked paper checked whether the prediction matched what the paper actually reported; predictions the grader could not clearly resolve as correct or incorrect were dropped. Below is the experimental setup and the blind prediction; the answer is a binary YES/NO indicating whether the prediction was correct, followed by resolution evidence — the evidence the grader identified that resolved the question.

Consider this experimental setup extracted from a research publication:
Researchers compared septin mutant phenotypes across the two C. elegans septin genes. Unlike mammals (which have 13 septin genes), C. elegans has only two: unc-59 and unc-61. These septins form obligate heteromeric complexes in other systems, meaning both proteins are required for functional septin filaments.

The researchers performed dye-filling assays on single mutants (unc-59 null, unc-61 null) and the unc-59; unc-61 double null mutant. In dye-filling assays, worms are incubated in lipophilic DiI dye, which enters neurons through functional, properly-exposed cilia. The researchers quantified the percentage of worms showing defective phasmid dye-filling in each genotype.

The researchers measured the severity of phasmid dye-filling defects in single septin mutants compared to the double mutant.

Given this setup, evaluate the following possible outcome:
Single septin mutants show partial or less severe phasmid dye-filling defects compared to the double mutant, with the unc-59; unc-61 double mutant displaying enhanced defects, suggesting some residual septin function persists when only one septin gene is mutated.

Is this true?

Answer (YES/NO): NO